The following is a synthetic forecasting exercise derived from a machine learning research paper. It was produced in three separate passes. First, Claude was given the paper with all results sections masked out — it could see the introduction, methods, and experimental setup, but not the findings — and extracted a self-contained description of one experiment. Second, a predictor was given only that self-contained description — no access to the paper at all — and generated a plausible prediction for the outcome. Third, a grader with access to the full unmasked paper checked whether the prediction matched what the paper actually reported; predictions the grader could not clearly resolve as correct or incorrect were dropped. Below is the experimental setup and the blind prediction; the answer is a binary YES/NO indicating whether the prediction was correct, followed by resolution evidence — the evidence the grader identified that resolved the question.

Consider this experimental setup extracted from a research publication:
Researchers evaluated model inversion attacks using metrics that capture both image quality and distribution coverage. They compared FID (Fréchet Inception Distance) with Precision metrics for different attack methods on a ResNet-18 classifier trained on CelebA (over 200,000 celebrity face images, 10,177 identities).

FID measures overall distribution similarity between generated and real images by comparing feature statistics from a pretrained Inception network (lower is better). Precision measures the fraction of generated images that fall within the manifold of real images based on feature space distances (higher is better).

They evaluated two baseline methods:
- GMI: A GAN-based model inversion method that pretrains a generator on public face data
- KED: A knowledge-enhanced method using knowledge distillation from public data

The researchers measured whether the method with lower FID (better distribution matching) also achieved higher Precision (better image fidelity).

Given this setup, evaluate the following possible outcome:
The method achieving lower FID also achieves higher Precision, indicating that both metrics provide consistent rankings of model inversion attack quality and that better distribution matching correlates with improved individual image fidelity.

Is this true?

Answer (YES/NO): NO